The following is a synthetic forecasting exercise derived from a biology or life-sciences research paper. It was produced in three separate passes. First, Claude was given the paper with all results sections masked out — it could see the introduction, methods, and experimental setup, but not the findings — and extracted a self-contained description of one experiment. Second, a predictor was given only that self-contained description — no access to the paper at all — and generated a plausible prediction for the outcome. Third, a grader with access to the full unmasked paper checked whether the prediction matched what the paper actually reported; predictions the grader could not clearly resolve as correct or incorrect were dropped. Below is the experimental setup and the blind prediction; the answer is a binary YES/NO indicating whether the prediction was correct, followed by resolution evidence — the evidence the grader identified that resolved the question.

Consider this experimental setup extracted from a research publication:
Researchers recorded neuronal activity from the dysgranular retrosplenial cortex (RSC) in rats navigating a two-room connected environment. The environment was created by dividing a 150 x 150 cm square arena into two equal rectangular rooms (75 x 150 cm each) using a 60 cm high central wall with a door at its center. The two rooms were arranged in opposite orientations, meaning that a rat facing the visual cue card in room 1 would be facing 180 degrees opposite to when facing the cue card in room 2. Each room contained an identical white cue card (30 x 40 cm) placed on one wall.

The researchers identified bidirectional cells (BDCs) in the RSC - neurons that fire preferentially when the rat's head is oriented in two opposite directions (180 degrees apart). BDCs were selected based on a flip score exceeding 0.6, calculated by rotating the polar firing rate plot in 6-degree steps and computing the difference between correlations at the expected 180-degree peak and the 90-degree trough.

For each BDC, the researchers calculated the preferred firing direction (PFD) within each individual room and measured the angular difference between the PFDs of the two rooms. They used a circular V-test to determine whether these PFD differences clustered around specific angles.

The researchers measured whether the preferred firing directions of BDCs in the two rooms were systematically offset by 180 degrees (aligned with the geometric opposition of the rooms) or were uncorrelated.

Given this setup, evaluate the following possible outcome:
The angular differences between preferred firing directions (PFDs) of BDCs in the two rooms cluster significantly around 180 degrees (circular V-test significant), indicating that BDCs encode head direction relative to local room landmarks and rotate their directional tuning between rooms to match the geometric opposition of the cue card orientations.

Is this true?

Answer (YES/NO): YES